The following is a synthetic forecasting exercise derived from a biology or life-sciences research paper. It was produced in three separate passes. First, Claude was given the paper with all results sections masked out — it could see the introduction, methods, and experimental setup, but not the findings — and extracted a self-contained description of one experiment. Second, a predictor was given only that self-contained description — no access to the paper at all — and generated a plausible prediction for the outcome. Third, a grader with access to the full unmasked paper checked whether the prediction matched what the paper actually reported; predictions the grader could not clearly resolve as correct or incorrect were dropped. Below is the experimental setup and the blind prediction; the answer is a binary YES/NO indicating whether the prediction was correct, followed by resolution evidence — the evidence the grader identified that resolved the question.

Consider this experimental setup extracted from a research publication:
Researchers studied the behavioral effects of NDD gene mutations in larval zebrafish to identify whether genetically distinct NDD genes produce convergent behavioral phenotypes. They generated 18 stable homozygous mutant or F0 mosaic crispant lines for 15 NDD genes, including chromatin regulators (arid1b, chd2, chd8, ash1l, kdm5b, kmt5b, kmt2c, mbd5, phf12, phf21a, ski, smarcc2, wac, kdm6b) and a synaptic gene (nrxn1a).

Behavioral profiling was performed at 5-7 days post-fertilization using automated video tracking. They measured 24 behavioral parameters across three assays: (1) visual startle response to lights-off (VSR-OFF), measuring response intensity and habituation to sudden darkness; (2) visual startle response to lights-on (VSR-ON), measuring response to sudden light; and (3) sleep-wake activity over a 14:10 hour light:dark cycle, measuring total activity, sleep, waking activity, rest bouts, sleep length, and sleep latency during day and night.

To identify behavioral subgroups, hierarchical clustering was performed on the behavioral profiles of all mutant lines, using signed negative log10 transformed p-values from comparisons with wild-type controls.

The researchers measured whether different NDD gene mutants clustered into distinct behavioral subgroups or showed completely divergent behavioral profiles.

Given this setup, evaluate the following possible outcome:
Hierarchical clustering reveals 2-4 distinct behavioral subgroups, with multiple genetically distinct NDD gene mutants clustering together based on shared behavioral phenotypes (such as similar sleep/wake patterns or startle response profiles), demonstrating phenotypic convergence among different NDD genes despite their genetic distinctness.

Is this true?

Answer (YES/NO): YES